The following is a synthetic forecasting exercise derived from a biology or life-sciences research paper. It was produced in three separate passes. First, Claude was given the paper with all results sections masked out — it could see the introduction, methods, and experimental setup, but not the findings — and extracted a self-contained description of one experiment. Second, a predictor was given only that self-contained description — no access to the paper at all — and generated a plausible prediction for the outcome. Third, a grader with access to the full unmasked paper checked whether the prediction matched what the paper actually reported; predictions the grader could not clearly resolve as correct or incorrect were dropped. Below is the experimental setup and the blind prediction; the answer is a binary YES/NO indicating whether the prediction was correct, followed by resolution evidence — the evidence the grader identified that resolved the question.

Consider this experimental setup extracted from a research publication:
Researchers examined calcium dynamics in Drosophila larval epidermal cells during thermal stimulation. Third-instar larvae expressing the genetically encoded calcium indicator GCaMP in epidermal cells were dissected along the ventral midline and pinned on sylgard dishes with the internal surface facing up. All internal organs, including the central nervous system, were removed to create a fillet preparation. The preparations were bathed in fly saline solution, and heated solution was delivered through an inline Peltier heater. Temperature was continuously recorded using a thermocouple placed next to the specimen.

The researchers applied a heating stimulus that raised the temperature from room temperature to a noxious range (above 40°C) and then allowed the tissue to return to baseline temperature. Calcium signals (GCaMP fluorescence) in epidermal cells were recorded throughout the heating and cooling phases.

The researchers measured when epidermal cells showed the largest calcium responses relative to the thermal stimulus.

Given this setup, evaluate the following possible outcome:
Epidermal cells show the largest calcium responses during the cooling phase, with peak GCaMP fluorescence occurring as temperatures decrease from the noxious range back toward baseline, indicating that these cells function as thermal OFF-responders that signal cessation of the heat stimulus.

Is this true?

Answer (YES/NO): YES